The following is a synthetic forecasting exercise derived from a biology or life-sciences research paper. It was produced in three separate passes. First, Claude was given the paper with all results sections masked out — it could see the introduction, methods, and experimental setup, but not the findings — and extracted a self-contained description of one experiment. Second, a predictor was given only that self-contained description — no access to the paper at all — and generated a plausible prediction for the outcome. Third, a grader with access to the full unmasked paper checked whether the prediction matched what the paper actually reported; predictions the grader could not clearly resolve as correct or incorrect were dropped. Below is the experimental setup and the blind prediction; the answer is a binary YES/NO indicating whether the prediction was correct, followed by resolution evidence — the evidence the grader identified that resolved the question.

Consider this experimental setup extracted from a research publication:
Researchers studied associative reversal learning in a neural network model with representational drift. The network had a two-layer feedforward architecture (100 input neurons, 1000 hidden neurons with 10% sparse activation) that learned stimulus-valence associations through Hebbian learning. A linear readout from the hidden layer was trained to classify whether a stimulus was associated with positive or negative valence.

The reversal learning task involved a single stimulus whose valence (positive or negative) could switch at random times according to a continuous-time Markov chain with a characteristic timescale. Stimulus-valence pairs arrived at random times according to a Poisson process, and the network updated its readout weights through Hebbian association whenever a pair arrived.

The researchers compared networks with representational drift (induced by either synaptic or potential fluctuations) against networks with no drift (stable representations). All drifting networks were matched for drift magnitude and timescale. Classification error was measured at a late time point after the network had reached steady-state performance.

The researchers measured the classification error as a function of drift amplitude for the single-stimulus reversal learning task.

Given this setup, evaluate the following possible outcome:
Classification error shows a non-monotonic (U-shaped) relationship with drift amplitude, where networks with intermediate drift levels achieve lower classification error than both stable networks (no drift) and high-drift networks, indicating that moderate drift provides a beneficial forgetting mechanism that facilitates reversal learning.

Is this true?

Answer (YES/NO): NO